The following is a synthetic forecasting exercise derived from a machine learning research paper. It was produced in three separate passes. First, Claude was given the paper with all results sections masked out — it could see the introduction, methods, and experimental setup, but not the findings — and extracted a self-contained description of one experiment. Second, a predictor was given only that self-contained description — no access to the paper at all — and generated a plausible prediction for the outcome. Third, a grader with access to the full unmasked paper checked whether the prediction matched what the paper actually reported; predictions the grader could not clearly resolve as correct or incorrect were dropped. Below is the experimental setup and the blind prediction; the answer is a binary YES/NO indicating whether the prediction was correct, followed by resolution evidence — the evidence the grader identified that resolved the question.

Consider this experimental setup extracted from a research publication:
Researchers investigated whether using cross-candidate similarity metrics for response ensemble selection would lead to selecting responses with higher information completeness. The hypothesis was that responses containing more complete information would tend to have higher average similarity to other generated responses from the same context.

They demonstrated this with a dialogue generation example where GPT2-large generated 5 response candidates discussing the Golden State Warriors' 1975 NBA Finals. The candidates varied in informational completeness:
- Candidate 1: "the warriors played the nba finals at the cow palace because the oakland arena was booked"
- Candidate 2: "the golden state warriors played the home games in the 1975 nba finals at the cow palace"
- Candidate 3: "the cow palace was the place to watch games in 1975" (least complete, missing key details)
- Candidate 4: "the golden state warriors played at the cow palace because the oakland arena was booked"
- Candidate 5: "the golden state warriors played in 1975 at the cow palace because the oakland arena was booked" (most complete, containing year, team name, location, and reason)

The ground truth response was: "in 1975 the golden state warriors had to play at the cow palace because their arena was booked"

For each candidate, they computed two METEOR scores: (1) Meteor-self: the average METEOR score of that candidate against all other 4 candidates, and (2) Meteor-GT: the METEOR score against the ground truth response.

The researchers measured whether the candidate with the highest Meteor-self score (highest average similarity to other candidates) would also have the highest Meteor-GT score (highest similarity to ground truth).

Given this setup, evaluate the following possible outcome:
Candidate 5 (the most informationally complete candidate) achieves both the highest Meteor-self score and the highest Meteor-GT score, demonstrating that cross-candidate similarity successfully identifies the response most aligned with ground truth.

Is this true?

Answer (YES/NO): YES